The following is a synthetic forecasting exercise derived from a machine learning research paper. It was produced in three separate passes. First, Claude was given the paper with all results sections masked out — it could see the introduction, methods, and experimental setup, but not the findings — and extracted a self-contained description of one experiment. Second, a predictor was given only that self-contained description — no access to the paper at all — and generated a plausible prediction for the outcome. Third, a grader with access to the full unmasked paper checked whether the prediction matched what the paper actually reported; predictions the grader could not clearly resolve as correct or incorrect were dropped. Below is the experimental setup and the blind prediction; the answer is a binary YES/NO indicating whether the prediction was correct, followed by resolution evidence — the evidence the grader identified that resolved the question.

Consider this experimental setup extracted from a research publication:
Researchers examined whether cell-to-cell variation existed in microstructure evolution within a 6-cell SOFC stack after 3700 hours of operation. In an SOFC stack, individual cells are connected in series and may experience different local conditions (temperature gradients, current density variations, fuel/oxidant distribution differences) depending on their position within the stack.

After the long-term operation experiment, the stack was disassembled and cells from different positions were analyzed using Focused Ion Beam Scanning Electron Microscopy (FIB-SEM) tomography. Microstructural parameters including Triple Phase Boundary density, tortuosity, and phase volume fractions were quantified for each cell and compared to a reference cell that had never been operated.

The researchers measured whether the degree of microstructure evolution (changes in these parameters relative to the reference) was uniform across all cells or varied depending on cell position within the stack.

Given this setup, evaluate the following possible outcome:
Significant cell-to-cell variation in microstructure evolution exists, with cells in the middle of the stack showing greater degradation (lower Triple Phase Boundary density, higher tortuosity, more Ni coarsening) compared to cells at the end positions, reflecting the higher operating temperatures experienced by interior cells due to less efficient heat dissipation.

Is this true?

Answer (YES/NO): NO